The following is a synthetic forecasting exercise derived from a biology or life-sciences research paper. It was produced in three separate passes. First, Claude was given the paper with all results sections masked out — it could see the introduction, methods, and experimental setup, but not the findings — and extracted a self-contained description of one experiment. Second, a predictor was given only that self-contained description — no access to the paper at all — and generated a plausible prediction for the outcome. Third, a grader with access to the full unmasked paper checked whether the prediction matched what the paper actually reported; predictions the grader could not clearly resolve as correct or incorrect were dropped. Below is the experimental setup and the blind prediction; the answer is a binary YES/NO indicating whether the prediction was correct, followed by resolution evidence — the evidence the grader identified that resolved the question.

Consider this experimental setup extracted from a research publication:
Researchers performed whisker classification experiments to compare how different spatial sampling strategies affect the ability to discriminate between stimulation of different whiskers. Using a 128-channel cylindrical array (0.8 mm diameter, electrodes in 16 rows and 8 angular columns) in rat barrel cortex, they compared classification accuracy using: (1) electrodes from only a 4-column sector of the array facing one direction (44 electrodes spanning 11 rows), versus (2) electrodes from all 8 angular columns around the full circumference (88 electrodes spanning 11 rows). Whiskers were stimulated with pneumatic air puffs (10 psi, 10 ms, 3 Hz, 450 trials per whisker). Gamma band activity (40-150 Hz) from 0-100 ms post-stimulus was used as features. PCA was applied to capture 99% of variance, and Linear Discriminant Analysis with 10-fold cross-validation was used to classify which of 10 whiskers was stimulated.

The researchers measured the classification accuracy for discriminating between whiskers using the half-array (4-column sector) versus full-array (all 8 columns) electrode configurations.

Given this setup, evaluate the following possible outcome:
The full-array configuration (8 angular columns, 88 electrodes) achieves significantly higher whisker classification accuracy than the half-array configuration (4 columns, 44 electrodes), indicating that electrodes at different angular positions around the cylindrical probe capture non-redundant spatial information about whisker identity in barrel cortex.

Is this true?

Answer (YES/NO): NO